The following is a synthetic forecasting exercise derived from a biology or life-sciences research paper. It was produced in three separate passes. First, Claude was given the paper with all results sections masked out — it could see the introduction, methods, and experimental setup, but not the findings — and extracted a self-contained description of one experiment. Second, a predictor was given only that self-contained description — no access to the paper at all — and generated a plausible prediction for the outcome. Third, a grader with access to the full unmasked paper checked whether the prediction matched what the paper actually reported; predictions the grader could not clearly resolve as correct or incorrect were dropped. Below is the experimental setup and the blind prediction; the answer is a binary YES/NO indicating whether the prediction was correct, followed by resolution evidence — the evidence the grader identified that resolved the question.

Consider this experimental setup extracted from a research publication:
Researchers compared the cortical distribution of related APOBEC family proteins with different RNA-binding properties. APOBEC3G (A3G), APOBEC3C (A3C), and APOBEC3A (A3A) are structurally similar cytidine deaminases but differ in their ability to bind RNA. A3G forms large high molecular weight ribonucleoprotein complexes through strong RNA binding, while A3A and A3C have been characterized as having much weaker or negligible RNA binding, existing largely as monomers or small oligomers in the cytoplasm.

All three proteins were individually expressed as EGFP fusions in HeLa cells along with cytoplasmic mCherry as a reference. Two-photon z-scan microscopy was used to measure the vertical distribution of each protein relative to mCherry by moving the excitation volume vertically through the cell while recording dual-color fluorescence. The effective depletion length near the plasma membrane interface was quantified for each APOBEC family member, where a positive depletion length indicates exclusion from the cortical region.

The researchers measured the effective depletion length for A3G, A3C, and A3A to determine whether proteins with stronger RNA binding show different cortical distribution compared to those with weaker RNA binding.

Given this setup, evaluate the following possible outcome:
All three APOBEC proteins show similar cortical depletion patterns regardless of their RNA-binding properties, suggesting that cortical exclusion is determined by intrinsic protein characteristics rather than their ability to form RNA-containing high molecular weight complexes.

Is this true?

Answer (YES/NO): NO